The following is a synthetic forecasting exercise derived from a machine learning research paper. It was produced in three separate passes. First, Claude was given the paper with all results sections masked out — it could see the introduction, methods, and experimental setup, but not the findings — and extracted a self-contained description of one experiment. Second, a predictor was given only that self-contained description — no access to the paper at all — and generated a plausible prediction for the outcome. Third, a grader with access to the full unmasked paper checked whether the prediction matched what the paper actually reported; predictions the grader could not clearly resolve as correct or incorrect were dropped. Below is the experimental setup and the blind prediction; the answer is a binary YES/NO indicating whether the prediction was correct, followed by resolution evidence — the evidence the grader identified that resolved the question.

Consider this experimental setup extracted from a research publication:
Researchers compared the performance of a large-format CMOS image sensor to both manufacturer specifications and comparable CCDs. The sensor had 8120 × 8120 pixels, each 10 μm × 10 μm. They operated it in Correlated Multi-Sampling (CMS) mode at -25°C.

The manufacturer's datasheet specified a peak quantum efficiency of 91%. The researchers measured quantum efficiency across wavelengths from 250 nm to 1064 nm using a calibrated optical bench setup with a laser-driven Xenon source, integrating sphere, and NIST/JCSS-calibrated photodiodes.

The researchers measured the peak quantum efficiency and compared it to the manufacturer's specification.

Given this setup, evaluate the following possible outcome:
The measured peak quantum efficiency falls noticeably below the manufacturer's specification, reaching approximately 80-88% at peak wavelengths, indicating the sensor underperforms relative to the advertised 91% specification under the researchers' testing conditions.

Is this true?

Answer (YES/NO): NO